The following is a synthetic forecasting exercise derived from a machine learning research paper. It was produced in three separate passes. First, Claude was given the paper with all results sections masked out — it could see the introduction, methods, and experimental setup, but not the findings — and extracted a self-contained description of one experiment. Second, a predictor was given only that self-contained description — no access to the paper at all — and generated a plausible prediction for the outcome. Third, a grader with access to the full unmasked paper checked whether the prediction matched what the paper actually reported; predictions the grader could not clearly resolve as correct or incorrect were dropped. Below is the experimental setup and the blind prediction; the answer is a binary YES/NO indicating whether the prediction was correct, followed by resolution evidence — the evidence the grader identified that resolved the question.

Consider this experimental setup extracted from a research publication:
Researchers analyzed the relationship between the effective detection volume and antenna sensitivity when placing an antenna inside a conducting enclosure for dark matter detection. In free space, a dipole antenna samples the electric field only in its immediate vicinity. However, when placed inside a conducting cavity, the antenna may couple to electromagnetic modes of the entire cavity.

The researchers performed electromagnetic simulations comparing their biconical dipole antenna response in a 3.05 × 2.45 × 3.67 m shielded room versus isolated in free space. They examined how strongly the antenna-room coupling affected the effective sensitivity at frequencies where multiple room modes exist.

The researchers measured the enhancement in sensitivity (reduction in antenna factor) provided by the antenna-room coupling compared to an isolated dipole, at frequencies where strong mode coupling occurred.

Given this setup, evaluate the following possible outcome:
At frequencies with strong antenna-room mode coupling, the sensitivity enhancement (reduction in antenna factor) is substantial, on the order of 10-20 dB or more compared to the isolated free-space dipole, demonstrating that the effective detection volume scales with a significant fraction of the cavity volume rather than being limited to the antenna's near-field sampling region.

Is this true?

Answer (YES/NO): YES